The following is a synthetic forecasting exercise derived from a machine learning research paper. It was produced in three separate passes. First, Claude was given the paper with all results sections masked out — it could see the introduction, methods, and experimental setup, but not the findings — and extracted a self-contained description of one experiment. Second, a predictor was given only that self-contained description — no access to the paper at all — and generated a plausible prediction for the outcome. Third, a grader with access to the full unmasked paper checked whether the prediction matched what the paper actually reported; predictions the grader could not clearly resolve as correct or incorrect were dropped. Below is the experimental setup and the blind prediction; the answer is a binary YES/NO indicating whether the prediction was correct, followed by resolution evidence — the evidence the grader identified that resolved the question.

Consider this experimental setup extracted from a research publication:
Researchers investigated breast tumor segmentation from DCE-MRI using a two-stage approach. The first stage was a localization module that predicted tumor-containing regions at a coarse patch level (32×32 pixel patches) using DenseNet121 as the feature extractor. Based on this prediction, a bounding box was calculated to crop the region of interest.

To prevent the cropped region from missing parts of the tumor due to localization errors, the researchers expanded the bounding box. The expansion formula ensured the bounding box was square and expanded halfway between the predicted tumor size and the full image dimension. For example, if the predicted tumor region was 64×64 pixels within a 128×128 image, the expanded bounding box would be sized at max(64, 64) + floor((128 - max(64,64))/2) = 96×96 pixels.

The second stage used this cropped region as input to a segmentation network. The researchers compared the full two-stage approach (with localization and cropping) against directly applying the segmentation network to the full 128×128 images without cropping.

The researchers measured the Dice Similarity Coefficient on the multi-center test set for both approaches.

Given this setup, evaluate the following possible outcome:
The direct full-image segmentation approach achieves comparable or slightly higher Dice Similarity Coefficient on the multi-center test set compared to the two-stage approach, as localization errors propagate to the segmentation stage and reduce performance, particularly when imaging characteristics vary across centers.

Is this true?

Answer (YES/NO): NO